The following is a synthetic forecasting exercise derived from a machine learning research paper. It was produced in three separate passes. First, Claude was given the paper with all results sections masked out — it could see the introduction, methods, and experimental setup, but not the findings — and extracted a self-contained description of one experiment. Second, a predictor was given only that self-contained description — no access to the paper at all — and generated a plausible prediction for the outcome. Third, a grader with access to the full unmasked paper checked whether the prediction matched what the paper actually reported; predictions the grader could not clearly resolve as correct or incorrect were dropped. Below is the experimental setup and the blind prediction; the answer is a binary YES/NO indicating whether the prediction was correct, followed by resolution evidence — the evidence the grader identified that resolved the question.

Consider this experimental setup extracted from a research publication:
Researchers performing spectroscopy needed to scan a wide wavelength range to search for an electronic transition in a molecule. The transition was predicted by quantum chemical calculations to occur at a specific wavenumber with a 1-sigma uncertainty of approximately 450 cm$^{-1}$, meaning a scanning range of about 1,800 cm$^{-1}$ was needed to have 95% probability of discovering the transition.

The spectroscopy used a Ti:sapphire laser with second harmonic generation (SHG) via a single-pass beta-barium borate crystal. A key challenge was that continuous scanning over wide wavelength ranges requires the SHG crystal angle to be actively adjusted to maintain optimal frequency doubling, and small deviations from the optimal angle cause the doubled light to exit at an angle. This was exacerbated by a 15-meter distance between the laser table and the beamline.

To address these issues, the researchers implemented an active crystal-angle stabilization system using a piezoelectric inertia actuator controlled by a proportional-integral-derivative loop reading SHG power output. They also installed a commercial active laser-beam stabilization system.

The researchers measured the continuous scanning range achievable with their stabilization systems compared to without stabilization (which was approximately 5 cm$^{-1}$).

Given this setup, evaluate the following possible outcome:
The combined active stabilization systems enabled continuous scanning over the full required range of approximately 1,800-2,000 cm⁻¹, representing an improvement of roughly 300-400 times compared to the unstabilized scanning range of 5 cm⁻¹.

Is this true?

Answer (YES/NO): NO